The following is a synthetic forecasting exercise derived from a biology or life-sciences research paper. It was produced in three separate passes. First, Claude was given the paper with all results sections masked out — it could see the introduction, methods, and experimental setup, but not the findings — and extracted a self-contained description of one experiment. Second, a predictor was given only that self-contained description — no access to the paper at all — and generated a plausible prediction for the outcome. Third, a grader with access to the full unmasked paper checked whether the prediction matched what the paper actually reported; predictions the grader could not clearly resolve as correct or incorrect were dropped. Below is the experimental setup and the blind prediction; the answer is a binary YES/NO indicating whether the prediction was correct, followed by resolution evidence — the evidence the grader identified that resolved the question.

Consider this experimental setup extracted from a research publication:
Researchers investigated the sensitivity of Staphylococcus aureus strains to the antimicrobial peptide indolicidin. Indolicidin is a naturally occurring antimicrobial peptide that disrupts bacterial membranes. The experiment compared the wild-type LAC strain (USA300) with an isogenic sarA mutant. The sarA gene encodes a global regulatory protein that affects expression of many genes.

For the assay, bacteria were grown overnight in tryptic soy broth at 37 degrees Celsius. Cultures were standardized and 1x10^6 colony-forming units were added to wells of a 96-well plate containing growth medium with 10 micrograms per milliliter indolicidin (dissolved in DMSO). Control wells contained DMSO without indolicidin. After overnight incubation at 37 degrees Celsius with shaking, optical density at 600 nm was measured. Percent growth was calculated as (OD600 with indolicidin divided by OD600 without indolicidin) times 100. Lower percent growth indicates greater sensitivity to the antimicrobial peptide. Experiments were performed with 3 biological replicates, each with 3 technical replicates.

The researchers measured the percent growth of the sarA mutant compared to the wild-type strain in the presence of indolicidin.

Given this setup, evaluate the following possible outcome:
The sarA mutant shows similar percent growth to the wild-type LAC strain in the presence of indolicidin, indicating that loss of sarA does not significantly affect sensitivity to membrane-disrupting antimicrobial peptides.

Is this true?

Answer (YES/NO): NO